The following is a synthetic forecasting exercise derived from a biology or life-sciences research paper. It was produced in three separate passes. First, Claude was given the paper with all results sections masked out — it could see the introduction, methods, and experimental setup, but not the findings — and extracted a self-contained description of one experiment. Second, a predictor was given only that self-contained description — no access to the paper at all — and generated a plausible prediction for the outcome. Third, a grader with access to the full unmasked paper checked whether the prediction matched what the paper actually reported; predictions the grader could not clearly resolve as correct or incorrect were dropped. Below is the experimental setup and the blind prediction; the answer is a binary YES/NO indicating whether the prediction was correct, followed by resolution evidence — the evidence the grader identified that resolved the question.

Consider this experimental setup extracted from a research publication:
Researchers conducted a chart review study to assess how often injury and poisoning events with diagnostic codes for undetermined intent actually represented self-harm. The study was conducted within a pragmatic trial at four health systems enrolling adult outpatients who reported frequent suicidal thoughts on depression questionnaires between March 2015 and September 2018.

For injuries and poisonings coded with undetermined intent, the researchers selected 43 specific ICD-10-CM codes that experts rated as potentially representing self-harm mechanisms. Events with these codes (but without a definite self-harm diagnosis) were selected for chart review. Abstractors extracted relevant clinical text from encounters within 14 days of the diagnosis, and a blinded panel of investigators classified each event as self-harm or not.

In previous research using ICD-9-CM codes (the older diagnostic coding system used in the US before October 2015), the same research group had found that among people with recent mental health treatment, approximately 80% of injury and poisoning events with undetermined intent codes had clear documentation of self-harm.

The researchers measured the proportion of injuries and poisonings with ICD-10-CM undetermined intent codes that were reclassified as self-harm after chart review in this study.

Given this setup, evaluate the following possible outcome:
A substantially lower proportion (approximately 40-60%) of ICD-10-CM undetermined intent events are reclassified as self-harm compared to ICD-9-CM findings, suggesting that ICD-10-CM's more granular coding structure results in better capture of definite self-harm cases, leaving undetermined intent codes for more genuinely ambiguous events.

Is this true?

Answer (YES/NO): NO